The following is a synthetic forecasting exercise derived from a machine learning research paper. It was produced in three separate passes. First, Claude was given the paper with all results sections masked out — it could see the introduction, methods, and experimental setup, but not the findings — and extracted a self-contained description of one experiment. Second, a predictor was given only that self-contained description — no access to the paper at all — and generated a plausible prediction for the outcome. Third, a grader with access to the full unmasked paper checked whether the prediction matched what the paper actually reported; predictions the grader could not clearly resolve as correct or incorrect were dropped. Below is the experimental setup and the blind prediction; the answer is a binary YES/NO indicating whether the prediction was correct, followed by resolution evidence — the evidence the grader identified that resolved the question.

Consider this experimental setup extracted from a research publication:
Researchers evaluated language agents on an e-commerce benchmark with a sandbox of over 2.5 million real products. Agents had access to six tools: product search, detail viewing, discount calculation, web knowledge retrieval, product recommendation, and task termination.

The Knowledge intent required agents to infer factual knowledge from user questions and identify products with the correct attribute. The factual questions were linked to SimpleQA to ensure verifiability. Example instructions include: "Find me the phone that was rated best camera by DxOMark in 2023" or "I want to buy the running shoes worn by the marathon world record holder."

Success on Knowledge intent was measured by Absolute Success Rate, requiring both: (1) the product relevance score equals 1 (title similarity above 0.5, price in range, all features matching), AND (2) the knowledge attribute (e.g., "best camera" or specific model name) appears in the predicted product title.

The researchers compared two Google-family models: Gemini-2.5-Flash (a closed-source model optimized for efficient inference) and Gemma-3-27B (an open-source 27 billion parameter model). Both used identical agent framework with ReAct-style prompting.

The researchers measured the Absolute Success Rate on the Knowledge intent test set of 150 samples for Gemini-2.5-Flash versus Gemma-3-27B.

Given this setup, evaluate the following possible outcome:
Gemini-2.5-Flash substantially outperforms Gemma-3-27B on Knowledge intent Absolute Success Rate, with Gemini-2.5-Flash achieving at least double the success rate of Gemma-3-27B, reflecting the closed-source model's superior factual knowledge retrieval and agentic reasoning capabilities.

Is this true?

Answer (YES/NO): NO